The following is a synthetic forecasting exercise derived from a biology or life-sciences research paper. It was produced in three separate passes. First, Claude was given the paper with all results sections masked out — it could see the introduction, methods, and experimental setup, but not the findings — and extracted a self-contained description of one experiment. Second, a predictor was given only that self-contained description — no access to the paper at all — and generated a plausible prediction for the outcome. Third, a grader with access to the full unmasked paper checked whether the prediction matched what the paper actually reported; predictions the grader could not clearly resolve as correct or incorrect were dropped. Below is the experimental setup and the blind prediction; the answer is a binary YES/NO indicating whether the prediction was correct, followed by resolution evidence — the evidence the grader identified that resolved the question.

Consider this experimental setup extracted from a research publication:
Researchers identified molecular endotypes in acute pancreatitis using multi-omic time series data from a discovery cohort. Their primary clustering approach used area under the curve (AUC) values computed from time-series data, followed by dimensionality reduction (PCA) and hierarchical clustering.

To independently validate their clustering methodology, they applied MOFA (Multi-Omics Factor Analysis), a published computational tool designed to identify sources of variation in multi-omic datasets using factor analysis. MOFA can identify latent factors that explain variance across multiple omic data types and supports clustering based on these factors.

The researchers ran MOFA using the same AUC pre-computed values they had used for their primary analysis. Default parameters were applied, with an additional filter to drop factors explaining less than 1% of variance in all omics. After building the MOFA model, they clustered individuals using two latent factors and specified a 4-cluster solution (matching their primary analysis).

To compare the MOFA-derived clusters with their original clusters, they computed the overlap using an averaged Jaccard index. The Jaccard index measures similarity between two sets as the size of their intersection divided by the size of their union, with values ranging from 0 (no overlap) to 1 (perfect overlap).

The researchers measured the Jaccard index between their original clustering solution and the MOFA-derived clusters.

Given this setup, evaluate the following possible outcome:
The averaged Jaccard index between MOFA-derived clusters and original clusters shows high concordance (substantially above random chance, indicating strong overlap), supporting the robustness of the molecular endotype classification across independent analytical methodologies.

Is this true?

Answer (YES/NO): YES